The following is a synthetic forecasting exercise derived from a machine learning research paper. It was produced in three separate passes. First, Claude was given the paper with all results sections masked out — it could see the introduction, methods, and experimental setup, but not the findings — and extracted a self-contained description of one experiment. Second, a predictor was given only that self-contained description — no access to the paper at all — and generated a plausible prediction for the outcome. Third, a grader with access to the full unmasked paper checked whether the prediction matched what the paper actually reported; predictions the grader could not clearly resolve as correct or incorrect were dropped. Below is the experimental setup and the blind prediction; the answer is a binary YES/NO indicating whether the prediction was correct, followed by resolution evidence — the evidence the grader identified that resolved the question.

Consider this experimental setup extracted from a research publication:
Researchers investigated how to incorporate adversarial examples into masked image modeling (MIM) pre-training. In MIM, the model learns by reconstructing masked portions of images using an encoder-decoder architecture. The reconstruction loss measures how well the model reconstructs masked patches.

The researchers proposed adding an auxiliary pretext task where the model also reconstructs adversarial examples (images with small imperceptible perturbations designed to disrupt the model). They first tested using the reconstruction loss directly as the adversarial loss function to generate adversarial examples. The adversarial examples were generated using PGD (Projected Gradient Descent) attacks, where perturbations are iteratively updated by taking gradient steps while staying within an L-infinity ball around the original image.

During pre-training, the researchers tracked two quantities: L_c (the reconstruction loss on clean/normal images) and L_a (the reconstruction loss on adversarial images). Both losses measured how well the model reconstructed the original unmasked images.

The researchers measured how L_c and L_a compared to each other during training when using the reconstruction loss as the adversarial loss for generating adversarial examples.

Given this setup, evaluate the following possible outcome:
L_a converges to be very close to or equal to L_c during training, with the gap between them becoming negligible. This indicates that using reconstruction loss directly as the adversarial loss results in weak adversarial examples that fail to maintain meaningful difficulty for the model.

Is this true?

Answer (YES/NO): NO